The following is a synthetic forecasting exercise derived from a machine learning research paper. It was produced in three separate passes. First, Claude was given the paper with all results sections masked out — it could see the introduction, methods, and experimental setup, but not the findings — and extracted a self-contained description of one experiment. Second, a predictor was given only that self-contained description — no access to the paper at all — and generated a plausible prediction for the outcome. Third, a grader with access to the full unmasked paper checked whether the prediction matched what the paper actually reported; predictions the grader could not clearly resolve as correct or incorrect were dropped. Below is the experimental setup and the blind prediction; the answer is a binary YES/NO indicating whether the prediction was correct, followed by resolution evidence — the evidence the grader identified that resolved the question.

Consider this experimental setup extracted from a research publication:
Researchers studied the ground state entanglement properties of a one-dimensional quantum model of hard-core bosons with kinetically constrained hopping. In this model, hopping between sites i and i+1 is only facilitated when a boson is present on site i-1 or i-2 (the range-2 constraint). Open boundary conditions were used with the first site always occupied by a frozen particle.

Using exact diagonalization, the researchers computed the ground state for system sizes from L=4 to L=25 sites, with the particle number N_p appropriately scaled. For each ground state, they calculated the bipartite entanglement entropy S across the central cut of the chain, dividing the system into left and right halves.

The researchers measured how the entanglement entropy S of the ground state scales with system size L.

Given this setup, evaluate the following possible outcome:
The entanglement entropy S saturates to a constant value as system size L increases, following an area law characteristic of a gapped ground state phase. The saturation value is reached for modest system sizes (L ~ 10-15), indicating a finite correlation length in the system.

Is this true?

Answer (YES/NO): NO